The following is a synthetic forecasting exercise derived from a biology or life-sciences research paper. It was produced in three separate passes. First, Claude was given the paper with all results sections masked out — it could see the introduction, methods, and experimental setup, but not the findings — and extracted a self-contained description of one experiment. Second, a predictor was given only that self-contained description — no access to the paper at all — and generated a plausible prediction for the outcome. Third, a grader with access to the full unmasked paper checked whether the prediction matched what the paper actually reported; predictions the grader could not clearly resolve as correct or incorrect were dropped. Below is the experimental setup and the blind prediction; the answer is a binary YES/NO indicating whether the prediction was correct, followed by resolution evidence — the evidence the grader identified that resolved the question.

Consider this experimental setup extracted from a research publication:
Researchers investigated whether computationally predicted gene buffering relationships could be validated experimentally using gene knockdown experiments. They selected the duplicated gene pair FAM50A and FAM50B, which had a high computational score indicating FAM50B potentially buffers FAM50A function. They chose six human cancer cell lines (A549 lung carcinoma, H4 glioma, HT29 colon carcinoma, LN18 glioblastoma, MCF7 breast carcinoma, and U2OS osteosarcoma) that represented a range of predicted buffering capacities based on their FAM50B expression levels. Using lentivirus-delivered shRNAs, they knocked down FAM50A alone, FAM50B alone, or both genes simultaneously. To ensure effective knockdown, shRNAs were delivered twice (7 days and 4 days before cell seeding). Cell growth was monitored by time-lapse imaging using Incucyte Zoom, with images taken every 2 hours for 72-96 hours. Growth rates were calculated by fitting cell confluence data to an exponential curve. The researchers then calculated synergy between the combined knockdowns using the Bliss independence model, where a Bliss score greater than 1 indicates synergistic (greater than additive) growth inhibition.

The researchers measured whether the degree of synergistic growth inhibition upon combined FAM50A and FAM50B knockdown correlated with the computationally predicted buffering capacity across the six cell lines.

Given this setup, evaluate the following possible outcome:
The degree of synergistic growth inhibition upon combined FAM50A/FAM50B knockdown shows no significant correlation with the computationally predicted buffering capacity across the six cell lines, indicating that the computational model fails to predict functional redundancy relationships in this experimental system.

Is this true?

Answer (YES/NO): NO